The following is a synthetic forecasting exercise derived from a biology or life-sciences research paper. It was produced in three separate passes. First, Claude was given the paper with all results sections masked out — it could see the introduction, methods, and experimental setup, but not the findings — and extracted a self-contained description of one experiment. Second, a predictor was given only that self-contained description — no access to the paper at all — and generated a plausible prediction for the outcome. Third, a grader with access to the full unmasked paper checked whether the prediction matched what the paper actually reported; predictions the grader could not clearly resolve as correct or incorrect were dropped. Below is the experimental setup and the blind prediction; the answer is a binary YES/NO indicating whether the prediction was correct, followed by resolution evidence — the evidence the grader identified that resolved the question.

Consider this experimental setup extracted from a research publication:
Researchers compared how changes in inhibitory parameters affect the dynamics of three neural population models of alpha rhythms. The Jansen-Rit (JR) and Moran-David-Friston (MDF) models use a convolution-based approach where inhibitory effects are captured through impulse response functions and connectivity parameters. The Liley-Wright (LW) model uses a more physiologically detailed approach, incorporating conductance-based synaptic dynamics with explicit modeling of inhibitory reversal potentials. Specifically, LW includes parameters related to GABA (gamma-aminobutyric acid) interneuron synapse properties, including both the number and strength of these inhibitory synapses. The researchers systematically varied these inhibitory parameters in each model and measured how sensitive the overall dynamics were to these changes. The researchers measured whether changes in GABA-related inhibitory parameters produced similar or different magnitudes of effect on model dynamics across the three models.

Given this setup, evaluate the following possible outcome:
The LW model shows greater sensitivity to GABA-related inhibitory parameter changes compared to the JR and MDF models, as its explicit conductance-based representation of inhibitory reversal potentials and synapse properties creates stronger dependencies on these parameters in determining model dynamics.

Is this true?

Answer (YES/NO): YES